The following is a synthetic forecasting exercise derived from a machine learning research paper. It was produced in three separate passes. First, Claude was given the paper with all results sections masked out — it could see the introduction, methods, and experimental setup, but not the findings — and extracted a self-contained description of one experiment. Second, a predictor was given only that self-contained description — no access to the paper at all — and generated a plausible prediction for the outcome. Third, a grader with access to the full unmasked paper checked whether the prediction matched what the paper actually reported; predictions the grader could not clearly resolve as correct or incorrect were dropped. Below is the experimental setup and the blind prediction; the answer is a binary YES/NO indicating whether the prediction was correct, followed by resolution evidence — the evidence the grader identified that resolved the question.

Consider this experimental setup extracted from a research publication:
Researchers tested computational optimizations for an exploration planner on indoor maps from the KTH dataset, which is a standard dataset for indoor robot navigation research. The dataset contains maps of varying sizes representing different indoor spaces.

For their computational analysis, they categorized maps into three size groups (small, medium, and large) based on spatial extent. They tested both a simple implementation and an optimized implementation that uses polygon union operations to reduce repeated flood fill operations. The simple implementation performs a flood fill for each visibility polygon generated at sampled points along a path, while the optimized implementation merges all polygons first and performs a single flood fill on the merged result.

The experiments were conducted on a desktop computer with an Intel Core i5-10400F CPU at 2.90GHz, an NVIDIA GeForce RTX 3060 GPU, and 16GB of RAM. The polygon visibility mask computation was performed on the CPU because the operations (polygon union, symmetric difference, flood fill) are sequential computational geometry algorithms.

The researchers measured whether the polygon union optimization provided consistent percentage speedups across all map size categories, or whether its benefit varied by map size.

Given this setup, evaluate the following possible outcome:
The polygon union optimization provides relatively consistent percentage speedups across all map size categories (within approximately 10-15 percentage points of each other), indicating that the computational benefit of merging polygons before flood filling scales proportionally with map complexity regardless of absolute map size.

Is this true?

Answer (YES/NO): NO